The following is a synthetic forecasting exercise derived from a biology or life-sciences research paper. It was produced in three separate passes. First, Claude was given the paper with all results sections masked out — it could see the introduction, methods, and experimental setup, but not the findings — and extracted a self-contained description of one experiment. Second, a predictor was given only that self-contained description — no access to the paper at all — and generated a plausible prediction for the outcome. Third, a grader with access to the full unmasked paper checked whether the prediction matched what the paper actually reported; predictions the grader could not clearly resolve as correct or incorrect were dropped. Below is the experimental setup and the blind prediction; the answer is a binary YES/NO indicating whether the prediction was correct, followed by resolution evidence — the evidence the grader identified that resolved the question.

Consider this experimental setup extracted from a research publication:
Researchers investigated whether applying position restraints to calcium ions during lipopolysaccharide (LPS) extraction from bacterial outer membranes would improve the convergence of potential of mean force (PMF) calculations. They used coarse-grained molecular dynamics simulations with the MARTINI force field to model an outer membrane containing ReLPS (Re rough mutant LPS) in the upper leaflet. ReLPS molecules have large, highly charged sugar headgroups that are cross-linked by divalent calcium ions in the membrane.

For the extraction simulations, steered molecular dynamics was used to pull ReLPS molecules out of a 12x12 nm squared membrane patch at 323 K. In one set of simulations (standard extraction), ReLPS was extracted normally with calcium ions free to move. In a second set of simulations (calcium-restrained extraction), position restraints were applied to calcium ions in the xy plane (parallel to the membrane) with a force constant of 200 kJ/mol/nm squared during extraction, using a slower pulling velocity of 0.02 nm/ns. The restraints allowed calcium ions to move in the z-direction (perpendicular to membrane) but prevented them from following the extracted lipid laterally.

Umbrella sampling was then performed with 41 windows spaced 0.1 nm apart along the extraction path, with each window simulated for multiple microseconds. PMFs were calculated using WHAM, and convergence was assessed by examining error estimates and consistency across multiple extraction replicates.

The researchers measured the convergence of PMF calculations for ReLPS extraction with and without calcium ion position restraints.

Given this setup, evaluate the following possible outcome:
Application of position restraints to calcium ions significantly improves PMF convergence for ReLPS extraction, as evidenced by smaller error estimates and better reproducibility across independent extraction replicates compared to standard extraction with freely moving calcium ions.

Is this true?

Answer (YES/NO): YES